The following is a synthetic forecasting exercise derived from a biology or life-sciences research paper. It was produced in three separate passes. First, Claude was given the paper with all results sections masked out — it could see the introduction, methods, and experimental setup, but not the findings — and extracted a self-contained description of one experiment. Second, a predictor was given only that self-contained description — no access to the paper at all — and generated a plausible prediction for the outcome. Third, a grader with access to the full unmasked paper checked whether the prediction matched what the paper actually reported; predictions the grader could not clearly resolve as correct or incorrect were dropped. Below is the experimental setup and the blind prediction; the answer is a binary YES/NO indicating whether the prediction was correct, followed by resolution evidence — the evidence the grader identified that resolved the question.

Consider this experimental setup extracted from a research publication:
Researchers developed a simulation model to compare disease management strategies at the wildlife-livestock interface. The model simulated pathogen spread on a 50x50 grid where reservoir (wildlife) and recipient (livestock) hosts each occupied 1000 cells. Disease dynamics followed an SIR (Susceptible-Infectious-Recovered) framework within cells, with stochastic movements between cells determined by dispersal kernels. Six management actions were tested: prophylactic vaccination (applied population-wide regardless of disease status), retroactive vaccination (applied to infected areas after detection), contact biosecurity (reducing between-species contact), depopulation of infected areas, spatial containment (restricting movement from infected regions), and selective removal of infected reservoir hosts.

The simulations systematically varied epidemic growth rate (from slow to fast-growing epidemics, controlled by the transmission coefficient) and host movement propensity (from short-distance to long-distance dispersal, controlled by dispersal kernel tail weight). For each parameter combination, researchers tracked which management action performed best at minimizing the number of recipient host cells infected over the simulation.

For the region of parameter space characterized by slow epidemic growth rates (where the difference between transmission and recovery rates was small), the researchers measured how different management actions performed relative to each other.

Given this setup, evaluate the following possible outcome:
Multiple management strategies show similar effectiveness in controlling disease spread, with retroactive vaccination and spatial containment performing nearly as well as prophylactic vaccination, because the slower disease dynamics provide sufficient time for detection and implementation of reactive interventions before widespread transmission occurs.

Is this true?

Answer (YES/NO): YES